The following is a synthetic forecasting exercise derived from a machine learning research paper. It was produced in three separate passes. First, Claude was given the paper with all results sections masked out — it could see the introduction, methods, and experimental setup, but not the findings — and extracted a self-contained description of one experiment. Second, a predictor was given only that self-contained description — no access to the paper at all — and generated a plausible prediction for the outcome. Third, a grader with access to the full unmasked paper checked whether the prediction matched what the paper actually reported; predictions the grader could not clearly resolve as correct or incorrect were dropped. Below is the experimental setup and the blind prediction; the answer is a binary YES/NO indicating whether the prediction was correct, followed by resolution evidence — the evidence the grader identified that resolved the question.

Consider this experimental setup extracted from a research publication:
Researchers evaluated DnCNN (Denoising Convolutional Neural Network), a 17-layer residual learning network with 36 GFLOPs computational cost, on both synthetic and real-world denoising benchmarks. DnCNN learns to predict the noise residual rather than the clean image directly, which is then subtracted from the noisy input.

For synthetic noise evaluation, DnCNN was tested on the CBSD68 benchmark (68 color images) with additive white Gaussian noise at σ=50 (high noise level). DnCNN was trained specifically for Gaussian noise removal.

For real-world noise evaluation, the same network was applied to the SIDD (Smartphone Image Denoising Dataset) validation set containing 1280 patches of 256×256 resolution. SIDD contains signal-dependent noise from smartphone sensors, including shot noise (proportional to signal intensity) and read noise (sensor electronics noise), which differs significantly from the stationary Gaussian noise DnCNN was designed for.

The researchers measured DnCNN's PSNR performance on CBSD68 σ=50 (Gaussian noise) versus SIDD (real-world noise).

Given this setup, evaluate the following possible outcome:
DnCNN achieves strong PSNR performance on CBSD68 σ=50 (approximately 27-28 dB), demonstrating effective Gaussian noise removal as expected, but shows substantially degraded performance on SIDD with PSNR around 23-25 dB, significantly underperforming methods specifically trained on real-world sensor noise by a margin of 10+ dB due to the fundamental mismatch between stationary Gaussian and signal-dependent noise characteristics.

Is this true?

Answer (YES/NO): YES